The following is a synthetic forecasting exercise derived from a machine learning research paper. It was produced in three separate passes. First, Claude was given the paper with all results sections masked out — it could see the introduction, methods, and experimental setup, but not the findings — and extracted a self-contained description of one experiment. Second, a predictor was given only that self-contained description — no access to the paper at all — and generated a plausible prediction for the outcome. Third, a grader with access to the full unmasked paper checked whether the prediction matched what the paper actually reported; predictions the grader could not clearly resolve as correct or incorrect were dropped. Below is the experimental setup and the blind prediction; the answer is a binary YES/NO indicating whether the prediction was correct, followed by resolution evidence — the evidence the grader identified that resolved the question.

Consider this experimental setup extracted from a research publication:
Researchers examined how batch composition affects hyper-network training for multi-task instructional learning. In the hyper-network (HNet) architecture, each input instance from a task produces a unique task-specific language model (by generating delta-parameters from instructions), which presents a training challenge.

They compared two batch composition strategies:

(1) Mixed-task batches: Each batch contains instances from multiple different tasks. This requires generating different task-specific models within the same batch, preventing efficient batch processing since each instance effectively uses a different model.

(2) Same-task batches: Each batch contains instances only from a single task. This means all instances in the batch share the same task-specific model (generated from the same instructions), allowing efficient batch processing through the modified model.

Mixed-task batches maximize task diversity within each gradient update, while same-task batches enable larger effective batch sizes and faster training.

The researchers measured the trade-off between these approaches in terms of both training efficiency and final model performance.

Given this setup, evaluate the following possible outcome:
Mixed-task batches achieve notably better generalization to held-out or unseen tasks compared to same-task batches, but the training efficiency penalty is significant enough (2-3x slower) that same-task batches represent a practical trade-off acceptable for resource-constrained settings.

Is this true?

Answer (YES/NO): NO